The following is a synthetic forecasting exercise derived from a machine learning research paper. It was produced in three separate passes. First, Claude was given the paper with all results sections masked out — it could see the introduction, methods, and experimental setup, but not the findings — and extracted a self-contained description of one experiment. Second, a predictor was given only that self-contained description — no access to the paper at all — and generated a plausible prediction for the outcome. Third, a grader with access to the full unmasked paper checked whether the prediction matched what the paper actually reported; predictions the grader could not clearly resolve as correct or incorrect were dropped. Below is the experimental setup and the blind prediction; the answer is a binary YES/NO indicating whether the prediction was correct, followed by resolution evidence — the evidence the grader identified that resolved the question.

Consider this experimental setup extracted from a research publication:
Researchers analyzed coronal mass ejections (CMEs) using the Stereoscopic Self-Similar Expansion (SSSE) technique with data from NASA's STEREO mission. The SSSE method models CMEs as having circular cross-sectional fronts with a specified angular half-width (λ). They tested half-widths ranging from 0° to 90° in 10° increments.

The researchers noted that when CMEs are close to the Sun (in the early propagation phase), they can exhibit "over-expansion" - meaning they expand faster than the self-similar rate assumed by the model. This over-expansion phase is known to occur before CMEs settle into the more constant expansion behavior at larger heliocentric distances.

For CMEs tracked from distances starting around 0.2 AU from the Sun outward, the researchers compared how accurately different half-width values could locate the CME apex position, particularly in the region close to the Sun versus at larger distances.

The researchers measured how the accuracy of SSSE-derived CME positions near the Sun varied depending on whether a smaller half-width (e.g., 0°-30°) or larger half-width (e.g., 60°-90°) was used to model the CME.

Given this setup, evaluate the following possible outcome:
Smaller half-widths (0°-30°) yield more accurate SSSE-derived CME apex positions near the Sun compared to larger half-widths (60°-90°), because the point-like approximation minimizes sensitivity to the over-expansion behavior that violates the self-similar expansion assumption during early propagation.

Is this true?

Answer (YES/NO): YES